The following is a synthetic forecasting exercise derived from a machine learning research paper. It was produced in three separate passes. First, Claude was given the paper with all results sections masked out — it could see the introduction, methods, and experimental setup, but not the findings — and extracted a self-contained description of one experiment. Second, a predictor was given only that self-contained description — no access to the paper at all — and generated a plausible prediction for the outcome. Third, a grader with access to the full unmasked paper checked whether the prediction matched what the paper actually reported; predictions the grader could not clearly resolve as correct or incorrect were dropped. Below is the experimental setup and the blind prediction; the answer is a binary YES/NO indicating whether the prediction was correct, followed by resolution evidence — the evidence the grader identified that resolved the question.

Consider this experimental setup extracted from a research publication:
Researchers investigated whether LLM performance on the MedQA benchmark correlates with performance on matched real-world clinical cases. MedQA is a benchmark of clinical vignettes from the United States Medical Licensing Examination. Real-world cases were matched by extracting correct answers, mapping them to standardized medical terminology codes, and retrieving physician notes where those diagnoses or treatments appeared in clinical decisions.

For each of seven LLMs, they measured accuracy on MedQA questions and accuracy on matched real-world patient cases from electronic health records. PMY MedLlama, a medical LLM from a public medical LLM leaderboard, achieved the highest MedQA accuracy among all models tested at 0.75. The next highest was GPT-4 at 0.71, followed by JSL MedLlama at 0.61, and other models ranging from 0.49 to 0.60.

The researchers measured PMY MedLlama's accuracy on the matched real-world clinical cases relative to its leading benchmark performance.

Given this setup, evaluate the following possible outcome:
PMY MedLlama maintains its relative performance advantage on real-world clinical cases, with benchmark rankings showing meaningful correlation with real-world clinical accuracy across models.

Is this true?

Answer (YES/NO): NO